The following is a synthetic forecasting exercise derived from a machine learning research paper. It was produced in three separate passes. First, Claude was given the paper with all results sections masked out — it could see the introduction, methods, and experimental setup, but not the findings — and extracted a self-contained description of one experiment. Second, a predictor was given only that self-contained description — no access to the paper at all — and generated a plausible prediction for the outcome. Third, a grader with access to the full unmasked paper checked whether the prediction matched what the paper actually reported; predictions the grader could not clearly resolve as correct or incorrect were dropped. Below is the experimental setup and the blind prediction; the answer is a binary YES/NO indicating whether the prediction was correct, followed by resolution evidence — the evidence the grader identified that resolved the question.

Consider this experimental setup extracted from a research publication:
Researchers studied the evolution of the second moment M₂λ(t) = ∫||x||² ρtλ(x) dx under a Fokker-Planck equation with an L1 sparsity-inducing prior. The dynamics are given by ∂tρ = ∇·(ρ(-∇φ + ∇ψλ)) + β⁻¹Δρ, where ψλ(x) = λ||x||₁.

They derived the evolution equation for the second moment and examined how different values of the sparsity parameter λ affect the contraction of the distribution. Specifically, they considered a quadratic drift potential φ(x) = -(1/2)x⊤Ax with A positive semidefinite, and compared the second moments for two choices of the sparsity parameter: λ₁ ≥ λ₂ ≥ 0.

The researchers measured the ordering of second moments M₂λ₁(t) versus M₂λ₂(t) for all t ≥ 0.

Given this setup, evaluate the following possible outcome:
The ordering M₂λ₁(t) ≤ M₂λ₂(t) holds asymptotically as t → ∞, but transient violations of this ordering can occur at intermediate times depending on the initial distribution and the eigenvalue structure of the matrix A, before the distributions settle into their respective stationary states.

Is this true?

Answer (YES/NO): NO